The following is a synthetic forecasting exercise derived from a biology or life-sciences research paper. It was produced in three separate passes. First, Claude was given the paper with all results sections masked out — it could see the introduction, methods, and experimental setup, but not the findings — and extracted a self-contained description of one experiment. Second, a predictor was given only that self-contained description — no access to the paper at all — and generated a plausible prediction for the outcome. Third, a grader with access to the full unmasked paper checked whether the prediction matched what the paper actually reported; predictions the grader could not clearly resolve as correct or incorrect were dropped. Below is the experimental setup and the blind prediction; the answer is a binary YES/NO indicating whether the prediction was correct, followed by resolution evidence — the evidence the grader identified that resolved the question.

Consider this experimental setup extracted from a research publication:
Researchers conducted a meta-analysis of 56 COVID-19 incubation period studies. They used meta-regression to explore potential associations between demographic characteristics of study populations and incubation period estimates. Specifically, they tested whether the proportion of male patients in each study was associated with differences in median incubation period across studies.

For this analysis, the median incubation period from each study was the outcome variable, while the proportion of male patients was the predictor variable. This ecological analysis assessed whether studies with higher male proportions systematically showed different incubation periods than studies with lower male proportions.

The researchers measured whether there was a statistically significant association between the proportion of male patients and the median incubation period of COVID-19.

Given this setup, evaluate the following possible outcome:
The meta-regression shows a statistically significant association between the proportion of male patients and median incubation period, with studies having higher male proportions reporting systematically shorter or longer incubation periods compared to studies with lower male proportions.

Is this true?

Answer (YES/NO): NO